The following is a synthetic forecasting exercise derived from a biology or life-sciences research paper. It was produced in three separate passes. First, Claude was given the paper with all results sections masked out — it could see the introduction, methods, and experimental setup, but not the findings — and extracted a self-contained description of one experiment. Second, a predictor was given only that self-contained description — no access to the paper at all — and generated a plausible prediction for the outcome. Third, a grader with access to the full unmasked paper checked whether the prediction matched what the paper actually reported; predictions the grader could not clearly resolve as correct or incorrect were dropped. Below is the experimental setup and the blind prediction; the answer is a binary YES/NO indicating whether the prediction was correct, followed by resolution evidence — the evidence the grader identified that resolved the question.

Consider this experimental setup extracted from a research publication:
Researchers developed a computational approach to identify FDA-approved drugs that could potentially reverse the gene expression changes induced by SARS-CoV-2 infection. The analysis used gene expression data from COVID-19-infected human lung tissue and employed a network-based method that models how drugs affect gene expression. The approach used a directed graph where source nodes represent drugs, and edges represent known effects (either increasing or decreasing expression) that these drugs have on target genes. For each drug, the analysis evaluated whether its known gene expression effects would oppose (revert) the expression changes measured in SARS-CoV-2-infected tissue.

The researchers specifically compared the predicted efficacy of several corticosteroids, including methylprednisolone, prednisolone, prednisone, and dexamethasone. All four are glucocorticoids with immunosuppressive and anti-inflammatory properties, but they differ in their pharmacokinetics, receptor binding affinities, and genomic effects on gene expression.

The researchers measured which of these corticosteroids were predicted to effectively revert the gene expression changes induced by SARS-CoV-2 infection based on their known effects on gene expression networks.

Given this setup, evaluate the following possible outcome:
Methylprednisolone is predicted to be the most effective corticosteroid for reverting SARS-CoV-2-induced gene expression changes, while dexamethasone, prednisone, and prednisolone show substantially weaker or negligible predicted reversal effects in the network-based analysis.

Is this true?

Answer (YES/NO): NO